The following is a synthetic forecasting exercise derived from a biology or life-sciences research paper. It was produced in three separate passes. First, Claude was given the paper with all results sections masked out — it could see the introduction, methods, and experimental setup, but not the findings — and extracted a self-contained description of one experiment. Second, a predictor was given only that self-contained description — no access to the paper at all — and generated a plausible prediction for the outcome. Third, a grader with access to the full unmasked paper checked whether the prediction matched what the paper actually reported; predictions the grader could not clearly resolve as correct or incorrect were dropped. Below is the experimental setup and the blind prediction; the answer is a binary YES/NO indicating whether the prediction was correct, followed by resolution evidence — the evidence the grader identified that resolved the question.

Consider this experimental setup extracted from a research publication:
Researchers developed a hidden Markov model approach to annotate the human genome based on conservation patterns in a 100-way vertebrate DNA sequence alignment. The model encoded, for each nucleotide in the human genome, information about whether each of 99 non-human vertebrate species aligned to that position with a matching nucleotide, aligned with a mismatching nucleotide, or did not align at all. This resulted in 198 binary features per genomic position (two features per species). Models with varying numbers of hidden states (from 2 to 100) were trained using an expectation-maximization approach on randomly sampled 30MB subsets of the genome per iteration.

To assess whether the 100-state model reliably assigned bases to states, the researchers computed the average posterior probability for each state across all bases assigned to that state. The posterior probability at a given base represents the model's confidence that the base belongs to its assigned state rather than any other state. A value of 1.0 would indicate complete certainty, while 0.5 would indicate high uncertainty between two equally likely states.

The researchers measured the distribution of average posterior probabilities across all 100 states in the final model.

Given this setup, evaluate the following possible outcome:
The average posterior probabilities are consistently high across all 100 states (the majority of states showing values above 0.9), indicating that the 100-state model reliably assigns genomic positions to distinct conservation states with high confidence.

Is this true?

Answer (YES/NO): YES